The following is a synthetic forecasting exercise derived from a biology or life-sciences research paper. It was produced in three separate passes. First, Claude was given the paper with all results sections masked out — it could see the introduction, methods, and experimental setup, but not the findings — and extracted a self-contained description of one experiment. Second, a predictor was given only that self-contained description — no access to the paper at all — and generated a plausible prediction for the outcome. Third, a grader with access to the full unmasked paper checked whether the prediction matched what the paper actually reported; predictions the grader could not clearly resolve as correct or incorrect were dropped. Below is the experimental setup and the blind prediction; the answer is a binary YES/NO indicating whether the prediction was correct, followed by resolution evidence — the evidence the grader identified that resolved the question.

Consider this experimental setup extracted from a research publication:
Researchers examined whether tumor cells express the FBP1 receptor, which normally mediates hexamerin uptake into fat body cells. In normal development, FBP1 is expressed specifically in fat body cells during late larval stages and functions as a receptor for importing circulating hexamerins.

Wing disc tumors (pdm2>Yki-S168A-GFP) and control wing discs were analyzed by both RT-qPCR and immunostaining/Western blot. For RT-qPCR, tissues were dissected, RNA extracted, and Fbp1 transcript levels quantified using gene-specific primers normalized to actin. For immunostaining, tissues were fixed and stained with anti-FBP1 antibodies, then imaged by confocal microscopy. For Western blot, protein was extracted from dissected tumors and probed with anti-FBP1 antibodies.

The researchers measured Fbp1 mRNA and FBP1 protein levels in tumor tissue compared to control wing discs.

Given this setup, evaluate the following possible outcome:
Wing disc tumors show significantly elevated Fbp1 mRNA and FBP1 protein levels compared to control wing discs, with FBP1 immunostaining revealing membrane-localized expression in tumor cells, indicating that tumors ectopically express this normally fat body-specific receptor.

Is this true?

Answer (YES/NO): NO